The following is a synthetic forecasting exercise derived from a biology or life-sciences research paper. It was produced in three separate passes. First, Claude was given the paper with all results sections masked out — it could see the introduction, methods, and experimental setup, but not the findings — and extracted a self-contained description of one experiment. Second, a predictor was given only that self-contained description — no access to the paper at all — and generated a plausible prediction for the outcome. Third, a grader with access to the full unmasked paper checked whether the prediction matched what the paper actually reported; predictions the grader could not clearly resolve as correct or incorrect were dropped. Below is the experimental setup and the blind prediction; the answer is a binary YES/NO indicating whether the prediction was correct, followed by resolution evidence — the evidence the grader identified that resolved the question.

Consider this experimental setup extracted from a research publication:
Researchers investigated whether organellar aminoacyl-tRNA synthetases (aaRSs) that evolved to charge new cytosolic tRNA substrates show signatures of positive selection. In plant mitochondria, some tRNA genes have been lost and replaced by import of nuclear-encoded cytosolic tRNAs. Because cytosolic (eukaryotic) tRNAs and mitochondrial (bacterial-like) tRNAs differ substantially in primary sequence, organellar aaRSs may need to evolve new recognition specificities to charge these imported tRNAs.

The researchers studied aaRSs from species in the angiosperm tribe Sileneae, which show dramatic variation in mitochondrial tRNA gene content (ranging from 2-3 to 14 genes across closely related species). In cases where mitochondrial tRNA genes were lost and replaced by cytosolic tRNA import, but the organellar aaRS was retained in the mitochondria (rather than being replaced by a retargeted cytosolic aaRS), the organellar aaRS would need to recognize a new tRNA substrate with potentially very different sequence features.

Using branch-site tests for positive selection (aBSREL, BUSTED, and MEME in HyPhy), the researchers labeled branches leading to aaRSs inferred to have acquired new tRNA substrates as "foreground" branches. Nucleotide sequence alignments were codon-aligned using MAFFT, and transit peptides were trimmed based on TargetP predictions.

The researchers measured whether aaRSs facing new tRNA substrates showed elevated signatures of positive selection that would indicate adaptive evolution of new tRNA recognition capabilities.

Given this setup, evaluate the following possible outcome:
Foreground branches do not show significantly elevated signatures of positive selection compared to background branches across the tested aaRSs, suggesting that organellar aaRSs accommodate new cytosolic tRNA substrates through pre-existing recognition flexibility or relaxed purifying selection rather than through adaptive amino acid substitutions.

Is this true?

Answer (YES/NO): YES